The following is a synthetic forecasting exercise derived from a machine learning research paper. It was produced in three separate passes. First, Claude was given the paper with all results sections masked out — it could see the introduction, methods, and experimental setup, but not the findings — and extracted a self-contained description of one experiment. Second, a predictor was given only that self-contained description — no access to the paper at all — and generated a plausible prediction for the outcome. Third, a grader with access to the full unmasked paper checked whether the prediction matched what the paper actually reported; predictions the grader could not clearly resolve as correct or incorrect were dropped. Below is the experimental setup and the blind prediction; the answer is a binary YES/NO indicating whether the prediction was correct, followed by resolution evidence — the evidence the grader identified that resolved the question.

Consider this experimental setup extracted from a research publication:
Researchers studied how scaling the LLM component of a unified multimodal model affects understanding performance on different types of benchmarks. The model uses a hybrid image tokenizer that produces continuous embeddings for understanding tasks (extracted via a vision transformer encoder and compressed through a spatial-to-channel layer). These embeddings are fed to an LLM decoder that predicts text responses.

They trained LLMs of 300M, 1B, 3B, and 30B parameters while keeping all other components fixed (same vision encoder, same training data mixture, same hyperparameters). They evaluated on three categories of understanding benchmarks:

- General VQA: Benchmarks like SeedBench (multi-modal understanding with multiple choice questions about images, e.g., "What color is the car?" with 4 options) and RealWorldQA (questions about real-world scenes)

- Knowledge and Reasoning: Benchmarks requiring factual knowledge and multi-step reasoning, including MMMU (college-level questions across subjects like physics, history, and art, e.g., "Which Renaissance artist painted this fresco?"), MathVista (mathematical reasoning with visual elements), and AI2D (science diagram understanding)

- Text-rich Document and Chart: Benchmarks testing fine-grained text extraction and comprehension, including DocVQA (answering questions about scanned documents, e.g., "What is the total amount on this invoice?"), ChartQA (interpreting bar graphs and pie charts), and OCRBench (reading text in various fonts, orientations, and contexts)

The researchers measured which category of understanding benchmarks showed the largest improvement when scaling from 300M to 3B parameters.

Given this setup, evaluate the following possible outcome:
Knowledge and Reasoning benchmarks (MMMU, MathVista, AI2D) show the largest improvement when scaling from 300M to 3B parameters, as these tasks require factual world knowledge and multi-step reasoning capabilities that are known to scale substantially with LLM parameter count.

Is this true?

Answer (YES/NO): YES